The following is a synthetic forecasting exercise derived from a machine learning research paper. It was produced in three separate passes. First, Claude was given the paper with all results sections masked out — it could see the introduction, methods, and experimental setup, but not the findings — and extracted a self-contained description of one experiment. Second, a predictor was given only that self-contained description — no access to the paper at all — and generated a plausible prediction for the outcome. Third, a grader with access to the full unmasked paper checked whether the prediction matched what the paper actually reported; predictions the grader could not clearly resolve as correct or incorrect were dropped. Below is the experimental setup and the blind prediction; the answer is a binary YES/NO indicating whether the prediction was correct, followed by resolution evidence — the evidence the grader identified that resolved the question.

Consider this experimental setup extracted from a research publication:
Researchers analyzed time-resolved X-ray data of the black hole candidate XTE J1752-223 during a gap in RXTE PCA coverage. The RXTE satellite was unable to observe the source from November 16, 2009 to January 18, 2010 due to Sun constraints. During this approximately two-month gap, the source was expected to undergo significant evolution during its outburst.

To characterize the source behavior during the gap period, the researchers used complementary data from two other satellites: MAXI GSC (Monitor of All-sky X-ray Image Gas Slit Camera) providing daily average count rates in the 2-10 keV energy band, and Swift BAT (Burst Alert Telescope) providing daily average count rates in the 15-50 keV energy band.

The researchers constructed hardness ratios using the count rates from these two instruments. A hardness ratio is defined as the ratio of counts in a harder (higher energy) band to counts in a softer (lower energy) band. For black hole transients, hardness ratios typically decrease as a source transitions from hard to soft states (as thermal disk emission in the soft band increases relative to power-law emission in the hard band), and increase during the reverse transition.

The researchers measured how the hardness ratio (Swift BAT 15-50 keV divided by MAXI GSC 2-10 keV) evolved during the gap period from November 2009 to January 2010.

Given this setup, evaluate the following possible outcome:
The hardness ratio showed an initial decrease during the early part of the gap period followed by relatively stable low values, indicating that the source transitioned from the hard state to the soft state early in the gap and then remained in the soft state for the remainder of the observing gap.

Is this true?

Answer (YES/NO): NO